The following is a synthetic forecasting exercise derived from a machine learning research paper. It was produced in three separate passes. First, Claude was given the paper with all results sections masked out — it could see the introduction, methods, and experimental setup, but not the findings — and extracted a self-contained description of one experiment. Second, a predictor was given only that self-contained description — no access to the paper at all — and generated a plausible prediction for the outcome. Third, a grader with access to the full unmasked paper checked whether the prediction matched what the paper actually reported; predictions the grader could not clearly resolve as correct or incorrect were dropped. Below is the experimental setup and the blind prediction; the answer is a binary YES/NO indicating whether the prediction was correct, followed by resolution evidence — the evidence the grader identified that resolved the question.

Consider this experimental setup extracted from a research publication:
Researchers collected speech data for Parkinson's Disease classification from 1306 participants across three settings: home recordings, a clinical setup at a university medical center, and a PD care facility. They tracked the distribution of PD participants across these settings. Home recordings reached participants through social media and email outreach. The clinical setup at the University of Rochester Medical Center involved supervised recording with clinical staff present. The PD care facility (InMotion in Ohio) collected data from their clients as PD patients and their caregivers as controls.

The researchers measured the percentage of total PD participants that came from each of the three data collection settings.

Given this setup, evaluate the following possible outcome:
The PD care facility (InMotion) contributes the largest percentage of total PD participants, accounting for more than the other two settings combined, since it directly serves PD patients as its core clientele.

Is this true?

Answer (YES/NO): YES